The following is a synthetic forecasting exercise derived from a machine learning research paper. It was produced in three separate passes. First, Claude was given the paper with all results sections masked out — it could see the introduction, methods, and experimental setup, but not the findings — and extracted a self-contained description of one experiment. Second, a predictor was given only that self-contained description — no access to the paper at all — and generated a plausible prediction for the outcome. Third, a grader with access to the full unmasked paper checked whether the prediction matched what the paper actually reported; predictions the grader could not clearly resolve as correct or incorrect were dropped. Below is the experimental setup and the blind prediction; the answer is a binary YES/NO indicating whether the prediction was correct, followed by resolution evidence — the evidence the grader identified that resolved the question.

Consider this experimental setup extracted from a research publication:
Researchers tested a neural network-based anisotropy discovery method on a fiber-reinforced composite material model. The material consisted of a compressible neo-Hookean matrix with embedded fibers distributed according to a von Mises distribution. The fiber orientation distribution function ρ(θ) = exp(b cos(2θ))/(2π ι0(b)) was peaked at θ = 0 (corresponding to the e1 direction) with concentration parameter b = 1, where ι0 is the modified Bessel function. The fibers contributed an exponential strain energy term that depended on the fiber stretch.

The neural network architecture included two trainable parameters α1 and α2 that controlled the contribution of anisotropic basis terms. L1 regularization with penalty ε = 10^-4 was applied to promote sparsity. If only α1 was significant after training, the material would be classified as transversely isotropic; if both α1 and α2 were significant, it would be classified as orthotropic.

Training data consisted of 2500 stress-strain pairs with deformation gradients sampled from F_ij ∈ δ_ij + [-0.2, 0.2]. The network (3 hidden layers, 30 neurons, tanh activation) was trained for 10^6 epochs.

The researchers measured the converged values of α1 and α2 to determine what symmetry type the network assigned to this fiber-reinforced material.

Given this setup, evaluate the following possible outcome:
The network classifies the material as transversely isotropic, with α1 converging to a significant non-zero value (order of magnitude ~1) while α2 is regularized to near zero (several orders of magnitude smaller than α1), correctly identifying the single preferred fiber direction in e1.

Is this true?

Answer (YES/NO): NO